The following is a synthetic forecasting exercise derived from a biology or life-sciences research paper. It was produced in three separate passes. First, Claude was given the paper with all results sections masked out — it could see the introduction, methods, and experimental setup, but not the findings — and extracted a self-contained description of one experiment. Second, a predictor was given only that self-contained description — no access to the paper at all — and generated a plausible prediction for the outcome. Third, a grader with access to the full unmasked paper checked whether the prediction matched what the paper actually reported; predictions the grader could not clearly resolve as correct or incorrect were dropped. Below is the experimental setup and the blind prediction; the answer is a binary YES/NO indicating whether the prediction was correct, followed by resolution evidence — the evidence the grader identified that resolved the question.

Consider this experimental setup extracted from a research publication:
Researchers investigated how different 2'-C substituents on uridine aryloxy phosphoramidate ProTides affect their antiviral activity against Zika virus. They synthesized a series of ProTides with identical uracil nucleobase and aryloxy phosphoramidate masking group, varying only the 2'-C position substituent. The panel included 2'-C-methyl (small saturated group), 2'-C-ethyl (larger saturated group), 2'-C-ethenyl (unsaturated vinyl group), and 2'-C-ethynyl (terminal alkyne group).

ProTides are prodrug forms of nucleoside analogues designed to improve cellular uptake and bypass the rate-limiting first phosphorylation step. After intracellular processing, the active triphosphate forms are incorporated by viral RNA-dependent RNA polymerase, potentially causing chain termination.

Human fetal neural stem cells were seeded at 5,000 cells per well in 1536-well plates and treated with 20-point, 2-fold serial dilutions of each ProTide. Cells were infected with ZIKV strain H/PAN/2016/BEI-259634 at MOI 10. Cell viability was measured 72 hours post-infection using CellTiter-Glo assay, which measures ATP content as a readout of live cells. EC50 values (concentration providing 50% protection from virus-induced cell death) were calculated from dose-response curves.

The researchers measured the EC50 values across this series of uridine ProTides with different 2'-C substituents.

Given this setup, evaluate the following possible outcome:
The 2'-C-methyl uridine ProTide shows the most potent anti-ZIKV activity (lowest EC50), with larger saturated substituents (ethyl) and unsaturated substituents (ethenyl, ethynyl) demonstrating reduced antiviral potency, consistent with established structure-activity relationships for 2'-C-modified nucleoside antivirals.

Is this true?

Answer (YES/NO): NO